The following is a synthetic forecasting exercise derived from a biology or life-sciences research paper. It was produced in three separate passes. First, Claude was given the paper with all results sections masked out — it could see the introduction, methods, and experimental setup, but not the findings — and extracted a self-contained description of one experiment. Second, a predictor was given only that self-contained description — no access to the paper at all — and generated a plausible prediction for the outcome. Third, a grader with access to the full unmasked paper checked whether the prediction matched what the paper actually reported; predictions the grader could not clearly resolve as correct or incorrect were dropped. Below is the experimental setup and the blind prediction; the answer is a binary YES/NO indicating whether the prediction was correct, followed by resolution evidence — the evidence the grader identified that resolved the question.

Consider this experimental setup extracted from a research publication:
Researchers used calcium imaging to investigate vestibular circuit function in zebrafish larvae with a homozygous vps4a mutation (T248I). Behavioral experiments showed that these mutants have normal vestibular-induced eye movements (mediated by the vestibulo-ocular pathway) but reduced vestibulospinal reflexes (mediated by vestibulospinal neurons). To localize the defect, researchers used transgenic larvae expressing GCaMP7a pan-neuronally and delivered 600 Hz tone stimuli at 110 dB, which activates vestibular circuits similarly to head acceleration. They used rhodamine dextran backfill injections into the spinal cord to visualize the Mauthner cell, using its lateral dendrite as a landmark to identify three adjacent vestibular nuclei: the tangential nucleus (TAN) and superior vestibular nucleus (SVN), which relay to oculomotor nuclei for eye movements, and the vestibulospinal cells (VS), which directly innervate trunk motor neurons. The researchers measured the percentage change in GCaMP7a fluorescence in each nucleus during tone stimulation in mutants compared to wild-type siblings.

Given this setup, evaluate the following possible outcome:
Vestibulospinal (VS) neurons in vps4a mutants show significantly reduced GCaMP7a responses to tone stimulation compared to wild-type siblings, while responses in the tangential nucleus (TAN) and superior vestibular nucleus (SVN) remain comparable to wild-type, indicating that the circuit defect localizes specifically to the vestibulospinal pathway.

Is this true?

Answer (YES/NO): YES